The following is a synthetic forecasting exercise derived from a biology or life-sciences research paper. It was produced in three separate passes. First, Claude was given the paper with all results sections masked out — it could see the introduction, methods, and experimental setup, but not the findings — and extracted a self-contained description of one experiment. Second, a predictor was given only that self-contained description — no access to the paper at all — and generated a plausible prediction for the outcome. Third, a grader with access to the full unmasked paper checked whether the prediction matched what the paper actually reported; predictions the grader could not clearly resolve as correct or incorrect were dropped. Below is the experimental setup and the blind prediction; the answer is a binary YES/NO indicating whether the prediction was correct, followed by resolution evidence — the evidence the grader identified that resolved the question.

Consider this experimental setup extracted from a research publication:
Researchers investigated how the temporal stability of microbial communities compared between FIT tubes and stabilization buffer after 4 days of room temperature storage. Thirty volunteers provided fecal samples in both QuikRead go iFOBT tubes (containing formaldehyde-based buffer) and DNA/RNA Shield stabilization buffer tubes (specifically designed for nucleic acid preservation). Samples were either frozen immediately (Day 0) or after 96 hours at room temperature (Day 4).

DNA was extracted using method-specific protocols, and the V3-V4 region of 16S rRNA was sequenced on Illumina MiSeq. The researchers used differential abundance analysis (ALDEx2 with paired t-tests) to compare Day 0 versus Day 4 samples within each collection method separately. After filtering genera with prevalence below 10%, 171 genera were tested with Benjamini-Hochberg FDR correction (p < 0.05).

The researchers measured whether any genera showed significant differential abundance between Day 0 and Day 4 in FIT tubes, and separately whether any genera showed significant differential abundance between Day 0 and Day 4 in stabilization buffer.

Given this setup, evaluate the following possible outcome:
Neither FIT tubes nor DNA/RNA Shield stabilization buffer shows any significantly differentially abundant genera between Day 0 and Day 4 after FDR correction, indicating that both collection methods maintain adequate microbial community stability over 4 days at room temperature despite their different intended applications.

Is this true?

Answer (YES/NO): NO